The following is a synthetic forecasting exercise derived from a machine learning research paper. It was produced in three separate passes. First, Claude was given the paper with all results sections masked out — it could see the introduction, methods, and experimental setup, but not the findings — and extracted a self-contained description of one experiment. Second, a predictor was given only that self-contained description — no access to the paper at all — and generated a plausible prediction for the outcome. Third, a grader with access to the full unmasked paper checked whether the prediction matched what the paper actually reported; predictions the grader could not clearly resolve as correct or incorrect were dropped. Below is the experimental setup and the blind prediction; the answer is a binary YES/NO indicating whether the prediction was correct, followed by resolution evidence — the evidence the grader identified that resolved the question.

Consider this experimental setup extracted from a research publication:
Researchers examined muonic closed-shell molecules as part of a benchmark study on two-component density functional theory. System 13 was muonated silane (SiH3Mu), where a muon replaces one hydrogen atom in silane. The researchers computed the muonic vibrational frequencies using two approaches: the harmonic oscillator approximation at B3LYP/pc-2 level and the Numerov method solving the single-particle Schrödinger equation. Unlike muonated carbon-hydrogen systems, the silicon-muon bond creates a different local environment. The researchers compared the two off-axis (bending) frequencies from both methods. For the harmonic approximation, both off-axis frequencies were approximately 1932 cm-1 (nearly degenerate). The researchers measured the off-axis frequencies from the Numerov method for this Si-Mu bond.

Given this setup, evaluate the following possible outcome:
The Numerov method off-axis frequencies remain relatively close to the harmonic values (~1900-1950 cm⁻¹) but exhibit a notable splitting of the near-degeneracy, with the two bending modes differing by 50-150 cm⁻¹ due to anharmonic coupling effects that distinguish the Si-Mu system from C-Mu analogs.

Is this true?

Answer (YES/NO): NO